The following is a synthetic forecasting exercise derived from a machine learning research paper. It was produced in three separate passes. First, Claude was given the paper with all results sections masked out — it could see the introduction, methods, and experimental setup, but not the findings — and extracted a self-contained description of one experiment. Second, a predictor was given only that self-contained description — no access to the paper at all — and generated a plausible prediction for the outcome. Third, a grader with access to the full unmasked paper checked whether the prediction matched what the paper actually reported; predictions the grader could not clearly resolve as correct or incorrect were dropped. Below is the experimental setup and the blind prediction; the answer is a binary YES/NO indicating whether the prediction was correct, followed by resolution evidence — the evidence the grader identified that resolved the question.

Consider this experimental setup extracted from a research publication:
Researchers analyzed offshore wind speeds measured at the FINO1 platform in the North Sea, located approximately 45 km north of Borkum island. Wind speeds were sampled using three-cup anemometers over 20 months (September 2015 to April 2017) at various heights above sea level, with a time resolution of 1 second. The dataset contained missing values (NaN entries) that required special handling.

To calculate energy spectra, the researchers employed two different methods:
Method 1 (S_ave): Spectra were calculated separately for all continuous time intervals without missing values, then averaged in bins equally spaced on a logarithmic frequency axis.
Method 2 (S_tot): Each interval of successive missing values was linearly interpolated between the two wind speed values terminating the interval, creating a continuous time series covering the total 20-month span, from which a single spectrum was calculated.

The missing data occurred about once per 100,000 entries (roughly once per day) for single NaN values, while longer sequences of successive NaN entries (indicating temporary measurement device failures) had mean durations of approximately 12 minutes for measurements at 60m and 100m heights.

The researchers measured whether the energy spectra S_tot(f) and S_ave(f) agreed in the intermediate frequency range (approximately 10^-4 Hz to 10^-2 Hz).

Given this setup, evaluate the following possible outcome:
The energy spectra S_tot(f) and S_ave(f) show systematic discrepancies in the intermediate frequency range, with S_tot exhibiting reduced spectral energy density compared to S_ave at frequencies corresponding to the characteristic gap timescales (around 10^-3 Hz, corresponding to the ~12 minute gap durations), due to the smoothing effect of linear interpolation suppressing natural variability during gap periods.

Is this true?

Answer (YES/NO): NO